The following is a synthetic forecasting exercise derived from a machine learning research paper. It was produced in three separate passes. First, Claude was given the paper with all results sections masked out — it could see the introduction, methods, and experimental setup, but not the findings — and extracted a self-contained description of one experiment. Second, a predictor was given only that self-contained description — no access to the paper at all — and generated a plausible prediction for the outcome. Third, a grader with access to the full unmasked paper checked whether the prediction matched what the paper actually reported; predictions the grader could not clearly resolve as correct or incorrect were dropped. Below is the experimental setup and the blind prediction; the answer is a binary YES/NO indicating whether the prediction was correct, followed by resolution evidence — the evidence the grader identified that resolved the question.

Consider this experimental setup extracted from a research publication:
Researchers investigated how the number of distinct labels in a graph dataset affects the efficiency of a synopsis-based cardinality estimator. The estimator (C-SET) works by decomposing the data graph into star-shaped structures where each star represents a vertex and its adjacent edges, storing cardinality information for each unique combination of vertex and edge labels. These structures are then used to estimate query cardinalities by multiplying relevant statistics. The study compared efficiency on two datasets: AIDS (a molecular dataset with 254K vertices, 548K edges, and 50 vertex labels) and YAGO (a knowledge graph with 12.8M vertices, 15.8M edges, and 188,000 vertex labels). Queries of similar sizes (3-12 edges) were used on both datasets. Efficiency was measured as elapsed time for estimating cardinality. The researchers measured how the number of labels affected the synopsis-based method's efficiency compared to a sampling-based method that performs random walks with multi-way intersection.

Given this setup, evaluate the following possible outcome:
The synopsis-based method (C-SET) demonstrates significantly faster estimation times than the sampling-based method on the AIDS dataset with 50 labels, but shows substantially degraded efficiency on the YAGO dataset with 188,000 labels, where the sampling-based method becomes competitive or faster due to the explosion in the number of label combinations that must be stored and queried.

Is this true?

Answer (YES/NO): YES